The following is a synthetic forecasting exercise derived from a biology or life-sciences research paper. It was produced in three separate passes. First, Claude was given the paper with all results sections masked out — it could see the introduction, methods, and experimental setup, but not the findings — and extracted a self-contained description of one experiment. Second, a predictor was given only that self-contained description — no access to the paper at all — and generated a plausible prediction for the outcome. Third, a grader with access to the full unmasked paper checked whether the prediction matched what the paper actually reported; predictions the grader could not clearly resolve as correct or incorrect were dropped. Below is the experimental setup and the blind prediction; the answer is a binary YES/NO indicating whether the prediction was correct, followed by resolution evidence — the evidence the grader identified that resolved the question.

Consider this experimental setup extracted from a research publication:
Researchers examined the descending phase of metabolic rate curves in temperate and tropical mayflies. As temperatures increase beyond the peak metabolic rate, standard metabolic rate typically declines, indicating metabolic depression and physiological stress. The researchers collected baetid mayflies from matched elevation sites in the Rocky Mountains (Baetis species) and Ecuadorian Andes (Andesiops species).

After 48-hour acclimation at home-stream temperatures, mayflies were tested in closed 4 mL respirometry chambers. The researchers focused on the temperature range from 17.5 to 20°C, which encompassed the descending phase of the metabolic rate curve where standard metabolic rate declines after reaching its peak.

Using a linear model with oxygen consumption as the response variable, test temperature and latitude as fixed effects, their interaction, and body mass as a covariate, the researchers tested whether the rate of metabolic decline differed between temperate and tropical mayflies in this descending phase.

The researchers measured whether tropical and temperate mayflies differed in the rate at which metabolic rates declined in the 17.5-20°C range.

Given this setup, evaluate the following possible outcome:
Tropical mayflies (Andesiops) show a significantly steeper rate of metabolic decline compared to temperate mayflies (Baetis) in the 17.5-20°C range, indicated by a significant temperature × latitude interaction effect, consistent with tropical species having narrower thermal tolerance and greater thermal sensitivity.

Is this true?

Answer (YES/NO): NO